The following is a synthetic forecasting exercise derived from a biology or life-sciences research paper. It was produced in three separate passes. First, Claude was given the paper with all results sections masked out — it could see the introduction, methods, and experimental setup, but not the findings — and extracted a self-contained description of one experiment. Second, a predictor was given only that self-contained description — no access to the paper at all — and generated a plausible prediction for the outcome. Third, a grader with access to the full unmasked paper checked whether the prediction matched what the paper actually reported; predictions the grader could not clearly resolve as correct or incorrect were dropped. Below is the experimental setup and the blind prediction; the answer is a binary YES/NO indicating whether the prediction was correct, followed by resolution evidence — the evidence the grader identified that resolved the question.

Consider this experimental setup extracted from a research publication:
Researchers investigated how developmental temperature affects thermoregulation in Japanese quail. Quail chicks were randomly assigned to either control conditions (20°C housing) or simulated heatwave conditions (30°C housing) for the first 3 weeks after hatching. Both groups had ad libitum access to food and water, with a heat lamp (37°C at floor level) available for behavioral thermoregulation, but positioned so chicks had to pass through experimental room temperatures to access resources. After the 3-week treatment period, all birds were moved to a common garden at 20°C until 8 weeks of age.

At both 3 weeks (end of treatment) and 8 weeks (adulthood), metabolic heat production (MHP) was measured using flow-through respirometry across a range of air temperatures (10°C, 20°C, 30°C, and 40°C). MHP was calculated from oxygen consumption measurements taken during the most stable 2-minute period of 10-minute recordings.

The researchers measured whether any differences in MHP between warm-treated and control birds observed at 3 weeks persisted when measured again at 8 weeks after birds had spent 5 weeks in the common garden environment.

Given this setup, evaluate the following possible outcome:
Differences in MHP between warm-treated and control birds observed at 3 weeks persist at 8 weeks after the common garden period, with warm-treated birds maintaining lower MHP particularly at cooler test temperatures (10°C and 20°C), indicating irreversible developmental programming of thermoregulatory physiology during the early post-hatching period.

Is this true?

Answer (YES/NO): NO